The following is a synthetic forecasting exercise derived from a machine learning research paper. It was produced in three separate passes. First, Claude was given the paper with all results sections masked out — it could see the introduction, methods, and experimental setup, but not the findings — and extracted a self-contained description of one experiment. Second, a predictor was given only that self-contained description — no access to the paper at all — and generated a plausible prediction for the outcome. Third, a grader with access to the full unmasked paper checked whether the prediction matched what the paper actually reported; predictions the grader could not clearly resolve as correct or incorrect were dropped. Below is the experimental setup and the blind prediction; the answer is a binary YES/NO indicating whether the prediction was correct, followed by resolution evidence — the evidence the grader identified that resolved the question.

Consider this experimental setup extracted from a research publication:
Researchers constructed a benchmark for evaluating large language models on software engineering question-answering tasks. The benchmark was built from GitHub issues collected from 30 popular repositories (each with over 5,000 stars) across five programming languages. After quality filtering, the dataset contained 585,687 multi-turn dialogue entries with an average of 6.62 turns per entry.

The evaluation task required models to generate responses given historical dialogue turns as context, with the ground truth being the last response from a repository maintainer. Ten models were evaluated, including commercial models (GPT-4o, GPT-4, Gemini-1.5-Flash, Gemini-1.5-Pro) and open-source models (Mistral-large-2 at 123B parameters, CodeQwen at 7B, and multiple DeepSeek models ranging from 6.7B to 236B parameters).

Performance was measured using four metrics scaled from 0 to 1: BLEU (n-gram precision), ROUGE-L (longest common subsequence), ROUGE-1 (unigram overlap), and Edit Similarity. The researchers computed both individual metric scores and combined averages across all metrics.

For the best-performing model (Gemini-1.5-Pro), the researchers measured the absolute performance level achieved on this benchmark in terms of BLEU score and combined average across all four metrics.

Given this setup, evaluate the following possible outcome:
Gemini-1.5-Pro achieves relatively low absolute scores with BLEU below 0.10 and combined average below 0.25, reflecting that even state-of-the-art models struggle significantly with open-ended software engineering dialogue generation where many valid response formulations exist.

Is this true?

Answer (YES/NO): NO